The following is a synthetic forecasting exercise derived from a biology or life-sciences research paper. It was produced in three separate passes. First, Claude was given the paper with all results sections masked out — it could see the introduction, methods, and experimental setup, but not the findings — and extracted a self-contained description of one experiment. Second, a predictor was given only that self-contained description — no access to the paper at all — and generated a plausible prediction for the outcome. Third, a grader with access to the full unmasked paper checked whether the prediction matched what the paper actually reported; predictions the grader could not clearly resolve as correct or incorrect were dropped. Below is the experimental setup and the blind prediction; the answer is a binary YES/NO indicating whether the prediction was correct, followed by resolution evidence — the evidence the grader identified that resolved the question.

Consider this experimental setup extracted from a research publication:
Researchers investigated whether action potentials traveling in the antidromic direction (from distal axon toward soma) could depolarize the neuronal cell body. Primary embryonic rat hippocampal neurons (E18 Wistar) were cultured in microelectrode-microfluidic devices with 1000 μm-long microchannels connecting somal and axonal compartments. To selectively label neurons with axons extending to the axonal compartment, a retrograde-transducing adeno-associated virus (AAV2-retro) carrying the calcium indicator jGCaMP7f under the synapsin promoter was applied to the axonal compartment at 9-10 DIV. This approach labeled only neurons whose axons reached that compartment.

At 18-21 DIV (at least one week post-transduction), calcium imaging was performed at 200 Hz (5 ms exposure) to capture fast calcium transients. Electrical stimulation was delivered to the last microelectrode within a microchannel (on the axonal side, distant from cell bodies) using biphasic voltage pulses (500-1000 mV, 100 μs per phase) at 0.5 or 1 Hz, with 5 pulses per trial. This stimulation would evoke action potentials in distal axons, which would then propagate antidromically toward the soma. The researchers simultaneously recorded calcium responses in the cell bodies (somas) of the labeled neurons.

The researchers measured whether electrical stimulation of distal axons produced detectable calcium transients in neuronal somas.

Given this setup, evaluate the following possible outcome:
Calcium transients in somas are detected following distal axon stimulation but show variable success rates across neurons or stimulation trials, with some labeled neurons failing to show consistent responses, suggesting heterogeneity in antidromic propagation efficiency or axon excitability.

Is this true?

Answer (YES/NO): NO